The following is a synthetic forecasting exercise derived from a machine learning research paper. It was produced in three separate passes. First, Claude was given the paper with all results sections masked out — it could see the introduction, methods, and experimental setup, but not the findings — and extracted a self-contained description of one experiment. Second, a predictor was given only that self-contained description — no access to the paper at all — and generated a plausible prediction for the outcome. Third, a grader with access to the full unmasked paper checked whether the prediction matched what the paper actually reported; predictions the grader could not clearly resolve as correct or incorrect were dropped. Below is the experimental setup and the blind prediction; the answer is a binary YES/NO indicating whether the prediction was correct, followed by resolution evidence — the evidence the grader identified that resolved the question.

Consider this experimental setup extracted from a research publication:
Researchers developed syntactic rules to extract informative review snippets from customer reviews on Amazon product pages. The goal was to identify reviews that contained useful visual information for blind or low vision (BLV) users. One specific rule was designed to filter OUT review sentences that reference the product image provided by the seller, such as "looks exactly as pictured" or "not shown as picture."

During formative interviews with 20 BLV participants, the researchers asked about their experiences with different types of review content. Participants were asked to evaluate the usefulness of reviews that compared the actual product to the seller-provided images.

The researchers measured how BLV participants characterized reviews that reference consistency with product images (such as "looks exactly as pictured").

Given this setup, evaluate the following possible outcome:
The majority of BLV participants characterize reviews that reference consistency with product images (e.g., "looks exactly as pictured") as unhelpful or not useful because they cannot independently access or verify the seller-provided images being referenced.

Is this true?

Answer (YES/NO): YES